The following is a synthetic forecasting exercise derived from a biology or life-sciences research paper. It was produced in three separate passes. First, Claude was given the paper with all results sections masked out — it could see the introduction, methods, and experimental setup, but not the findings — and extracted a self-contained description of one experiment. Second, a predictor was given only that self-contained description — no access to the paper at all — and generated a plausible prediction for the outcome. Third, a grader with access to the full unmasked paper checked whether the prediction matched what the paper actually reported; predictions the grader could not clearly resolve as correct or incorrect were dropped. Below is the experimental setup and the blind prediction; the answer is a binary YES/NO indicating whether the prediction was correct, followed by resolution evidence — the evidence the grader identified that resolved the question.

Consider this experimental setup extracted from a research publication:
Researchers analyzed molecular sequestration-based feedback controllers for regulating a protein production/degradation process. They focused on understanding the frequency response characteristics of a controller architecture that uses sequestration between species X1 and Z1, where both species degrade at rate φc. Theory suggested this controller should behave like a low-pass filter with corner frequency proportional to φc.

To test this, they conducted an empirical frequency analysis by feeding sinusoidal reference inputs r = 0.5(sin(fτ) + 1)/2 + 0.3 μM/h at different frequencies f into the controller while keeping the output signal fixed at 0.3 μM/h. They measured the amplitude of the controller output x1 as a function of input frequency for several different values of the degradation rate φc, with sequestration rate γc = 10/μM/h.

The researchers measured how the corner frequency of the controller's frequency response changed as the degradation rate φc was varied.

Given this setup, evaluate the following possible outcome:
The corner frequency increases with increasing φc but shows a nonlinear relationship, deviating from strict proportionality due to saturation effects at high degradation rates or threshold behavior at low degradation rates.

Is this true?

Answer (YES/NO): NO